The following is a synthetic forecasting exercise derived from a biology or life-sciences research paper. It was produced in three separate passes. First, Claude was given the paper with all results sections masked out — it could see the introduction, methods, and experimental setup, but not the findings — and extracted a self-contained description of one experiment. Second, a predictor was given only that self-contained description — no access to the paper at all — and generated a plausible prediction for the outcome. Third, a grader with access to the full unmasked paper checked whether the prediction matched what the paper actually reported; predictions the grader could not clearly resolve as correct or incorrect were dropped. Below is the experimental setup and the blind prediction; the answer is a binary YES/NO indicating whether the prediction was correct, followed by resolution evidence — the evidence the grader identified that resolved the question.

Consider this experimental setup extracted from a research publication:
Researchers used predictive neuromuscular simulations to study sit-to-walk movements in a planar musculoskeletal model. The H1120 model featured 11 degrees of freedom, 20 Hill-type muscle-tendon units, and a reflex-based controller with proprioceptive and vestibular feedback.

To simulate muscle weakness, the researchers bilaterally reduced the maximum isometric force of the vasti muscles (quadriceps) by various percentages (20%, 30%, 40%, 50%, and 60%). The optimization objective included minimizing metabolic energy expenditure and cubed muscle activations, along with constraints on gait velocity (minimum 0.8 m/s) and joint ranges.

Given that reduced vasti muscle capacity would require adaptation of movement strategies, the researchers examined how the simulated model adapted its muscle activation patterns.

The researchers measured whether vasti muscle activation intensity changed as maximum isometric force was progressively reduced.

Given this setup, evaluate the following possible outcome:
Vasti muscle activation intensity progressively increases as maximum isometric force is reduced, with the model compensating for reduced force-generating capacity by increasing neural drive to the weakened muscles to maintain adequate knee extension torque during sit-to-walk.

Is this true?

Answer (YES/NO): YES